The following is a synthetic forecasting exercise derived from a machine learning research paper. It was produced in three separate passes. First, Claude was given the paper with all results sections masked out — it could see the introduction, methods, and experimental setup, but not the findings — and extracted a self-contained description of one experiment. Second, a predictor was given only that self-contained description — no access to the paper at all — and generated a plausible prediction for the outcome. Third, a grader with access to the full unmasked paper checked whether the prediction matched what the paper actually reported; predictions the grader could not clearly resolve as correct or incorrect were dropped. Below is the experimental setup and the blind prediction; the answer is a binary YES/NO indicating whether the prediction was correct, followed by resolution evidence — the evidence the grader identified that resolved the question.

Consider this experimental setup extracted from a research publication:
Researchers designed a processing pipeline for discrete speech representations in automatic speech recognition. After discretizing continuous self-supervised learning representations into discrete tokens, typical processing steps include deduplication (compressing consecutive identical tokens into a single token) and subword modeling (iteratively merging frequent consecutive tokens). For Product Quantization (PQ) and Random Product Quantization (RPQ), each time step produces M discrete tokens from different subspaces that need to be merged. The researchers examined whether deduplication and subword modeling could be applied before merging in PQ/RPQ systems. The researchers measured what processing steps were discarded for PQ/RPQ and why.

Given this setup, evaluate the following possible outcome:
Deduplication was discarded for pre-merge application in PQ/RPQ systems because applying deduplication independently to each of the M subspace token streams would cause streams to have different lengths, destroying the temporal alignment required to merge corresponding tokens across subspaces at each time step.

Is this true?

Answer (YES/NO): YES